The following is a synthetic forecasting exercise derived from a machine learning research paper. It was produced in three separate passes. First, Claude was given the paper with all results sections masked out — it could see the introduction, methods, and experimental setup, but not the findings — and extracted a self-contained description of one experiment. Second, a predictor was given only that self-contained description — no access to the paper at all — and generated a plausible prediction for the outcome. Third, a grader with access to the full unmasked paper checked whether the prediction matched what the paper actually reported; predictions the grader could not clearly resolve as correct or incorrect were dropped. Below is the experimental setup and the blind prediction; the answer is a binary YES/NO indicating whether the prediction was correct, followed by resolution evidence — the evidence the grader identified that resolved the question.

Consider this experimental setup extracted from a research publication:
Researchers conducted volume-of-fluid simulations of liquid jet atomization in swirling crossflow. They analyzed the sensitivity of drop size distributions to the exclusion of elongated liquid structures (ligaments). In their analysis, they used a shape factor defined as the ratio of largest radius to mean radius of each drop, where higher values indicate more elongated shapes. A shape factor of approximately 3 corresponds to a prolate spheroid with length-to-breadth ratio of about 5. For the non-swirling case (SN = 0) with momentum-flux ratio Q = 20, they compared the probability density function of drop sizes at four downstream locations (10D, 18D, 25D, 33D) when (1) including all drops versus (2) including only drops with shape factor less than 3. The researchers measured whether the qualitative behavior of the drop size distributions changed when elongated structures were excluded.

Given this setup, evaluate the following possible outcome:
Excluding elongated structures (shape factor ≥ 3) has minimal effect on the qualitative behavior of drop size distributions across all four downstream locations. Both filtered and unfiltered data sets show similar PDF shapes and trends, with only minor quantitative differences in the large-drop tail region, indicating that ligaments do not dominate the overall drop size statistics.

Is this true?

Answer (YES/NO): YES